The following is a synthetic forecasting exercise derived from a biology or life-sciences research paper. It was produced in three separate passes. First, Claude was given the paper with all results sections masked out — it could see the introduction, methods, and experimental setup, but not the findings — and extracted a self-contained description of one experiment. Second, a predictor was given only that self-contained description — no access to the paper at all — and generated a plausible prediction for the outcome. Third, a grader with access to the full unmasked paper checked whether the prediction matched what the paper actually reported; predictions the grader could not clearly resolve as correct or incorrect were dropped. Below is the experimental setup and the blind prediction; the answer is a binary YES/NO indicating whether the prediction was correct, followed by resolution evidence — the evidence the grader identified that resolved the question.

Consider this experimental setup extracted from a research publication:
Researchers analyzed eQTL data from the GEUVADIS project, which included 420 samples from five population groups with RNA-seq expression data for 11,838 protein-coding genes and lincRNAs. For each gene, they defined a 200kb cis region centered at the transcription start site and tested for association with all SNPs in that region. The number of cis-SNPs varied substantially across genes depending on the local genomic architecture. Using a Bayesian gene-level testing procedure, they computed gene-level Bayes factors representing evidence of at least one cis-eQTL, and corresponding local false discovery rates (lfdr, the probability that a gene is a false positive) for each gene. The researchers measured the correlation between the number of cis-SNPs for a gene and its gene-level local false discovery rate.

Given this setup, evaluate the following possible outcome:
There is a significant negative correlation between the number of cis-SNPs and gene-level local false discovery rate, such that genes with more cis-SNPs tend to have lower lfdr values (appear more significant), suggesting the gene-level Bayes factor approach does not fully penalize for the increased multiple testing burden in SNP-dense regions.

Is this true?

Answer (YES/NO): YES